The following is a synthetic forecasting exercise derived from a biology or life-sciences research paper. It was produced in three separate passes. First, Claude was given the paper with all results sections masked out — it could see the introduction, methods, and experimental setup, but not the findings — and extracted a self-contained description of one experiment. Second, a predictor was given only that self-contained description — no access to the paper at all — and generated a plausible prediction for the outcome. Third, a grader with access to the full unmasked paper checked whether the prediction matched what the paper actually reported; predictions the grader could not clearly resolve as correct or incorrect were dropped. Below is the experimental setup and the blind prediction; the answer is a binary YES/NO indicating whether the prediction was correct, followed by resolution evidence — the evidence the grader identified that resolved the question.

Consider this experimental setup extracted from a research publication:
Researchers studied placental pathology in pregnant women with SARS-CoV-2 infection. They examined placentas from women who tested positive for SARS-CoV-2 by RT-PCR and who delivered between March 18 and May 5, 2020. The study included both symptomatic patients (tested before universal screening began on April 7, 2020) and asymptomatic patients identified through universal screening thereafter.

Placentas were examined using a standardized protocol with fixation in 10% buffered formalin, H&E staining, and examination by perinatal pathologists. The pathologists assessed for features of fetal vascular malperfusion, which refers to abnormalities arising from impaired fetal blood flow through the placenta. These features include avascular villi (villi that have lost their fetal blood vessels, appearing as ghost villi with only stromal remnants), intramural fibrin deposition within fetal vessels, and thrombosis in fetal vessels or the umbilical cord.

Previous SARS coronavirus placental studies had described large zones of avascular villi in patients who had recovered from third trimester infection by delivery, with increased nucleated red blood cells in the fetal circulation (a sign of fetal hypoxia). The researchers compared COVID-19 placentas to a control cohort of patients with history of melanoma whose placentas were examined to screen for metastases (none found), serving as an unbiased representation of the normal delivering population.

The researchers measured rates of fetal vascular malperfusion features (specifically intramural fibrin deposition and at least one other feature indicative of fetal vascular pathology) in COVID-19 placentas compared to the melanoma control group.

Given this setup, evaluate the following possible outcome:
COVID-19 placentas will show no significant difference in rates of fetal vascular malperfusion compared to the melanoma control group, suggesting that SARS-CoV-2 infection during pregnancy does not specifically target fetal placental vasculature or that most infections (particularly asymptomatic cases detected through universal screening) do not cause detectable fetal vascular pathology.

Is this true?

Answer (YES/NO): YES